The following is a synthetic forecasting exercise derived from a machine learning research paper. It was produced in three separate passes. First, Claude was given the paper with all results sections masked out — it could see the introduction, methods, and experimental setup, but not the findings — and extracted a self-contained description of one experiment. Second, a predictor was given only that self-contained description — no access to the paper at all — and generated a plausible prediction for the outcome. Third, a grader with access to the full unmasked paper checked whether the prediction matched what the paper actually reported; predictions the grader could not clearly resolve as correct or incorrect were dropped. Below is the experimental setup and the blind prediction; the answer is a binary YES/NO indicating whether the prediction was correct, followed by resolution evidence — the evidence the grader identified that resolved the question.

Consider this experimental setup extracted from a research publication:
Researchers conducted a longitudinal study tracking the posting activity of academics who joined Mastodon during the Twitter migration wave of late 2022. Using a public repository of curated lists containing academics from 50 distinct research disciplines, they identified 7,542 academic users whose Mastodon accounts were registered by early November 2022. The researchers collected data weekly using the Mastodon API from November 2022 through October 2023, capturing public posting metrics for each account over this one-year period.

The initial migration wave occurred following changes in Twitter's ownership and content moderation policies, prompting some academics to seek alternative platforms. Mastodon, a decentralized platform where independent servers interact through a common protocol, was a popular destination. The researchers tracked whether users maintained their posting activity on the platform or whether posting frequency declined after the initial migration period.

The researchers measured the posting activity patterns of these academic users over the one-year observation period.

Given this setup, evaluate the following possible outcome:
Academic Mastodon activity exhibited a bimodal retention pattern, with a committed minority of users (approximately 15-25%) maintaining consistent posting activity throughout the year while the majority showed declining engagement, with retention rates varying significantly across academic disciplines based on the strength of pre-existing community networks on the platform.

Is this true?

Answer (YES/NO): NO